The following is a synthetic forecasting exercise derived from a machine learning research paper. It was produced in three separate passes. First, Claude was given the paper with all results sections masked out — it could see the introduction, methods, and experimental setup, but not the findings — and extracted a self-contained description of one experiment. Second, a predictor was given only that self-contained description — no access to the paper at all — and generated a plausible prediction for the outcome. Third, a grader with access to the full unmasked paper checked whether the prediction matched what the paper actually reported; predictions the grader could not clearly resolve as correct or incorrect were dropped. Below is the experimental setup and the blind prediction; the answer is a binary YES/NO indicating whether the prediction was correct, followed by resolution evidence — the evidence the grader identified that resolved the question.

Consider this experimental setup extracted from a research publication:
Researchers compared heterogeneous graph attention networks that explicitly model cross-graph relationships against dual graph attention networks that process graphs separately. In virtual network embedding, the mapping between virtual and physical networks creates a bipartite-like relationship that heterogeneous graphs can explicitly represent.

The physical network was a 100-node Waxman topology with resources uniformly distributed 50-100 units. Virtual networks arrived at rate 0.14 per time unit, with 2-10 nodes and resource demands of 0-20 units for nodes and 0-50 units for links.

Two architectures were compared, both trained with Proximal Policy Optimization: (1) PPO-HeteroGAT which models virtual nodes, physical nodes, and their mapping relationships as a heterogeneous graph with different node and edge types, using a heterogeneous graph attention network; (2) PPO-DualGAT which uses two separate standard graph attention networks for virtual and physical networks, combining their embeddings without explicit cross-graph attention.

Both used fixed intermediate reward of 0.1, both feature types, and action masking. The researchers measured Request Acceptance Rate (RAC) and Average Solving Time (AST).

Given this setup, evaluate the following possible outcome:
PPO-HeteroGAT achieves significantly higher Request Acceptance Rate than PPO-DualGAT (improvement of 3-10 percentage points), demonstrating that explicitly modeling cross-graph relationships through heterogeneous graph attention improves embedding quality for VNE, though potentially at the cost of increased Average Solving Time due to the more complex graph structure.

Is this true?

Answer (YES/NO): NO